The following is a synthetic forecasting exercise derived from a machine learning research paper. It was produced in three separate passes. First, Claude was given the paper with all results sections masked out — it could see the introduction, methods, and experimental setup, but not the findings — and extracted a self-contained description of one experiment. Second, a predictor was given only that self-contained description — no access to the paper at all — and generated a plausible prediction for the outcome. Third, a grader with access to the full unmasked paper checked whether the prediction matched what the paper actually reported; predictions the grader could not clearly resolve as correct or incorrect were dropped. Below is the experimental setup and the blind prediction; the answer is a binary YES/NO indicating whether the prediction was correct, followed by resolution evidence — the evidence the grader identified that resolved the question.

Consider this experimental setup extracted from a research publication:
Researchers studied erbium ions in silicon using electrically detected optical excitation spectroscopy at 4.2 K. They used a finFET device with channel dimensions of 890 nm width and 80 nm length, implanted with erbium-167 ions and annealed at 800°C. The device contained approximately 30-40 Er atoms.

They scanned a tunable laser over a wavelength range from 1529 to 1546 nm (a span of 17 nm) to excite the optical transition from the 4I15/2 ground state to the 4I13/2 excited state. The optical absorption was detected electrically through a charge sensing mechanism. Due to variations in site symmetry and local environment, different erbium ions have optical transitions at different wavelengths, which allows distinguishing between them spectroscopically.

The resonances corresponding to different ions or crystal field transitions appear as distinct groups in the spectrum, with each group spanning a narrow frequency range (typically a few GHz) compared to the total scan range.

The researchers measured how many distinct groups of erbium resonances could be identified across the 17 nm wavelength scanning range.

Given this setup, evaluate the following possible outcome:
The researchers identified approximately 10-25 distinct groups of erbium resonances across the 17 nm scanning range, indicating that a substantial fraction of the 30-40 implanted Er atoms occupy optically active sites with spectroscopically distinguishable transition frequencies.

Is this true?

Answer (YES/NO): YES